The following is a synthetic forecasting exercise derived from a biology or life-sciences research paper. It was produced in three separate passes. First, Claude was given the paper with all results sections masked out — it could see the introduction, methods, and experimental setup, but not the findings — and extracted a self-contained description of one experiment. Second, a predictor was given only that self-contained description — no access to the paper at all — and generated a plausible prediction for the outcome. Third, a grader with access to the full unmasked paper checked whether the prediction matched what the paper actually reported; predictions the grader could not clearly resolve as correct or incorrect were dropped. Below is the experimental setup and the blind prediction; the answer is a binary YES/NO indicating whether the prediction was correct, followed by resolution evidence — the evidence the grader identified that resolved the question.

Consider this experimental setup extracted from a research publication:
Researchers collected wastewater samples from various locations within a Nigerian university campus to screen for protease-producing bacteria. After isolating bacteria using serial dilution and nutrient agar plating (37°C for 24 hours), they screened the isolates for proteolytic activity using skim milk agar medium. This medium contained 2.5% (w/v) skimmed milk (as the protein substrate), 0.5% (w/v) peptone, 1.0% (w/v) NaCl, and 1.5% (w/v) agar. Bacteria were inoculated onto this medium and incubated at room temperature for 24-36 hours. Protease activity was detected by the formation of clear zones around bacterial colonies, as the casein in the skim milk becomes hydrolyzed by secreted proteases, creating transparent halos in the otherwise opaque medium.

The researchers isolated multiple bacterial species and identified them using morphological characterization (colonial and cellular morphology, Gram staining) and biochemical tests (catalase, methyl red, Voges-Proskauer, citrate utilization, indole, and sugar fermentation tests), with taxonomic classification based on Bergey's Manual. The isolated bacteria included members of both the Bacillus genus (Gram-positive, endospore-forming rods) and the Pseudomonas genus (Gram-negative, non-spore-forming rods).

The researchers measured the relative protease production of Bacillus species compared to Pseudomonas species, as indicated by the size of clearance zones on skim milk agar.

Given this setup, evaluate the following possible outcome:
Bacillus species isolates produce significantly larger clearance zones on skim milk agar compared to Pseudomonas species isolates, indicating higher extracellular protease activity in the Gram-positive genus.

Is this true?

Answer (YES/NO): YES